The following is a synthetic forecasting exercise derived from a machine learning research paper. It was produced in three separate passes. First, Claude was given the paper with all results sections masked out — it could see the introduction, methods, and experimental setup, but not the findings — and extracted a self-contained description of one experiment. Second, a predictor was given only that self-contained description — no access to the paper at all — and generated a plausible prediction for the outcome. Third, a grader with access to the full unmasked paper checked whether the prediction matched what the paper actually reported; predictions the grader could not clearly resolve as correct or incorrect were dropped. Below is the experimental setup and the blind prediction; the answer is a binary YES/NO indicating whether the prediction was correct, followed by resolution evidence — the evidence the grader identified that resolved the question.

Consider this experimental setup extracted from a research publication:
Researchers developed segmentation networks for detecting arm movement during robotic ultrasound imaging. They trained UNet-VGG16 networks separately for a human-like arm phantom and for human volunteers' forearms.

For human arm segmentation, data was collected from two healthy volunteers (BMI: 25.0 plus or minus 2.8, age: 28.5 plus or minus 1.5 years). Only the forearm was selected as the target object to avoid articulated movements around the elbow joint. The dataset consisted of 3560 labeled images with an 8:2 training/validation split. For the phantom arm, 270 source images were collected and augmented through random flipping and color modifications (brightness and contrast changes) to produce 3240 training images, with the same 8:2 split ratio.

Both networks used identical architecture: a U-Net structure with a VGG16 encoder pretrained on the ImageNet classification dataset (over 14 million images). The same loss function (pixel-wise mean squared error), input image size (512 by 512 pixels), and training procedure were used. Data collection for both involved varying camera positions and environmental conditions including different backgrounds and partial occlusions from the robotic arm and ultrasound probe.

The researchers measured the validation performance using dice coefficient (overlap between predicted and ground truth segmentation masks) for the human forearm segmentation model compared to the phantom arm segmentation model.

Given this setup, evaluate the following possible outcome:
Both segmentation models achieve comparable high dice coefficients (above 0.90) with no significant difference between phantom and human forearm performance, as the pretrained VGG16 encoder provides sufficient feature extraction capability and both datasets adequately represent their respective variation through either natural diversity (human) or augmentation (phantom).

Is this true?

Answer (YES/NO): YES